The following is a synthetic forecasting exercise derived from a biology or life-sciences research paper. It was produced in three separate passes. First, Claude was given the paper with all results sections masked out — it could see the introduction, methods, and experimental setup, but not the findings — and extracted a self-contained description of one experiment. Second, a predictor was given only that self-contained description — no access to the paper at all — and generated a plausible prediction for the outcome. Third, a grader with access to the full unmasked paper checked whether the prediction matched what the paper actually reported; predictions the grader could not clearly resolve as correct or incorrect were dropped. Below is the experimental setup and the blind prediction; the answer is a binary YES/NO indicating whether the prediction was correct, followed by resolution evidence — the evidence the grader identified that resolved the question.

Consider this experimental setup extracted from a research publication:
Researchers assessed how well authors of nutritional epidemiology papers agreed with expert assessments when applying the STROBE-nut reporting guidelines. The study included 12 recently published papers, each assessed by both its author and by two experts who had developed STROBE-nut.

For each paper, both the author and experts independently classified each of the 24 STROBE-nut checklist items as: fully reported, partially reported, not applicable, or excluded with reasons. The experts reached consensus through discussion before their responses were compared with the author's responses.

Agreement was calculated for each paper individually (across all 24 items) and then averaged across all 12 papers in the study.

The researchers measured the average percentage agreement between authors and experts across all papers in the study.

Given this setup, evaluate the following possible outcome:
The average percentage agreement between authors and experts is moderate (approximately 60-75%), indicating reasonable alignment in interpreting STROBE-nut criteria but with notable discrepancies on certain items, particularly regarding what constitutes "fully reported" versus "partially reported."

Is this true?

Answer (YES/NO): NO